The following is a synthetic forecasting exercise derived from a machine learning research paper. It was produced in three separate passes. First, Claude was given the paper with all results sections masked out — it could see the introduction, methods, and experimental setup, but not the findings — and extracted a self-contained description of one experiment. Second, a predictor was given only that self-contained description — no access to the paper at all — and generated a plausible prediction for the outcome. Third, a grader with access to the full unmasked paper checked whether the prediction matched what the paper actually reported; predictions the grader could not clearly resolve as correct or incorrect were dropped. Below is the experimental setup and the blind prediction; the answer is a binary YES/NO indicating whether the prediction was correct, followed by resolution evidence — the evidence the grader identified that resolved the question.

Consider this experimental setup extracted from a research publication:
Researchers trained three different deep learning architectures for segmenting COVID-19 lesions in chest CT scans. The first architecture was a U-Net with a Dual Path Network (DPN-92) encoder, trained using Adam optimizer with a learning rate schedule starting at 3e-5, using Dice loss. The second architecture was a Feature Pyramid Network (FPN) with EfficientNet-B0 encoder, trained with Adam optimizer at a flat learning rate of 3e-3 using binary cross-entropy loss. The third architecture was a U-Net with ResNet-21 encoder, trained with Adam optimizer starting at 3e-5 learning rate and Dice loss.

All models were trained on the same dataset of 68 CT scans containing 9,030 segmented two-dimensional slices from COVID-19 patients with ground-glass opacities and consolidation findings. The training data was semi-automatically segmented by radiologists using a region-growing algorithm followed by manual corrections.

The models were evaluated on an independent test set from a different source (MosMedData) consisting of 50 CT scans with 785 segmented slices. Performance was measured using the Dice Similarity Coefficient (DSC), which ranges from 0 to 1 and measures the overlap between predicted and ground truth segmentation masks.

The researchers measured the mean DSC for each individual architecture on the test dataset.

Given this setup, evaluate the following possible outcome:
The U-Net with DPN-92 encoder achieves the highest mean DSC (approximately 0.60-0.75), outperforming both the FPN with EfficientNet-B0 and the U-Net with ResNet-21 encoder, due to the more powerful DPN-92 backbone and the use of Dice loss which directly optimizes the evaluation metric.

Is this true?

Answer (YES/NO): NO